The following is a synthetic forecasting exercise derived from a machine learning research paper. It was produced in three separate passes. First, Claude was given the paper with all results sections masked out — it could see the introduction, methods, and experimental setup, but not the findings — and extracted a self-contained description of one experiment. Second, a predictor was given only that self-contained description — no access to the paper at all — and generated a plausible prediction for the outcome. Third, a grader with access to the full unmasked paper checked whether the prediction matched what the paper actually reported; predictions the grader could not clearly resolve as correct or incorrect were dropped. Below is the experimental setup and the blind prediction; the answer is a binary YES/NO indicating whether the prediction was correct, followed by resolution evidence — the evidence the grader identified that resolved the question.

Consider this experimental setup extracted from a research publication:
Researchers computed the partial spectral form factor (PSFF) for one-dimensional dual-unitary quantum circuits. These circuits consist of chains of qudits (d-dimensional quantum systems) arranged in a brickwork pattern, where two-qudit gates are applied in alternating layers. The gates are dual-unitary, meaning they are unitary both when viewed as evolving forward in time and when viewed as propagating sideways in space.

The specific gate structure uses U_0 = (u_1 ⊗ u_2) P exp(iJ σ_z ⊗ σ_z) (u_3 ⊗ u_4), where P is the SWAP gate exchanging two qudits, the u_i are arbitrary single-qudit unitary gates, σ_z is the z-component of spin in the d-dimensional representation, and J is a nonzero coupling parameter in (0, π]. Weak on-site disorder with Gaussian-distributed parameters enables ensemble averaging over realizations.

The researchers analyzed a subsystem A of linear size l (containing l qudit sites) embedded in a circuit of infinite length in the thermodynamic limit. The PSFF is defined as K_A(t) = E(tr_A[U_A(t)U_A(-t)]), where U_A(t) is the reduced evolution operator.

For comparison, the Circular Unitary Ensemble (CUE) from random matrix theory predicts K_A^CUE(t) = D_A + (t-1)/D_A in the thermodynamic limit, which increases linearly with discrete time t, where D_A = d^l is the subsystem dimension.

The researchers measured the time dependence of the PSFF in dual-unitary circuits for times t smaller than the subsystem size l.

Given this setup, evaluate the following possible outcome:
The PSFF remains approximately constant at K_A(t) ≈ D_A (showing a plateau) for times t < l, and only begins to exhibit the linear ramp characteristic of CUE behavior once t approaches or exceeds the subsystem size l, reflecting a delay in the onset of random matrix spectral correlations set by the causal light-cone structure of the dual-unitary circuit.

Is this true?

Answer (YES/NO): YES